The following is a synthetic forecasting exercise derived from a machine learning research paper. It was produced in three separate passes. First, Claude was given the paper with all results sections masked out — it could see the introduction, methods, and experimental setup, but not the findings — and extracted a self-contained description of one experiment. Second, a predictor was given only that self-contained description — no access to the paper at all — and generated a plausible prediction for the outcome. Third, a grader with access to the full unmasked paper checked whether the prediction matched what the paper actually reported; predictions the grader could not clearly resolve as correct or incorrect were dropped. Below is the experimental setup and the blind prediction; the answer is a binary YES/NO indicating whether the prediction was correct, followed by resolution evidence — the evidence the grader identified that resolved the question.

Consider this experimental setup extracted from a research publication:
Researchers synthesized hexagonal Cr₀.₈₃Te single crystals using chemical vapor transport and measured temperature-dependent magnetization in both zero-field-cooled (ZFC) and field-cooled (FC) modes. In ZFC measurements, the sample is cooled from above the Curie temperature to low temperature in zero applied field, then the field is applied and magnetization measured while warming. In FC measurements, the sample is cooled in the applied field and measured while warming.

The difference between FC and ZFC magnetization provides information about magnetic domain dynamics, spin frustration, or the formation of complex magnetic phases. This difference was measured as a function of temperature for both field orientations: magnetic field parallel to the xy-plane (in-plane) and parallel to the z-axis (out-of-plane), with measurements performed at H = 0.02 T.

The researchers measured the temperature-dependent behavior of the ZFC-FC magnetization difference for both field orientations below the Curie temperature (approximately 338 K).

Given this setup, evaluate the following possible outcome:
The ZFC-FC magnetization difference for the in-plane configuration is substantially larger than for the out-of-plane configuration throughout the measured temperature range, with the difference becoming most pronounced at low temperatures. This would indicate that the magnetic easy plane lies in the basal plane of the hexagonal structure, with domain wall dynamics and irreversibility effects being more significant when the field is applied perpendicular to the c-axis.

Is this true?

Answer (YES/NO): NO